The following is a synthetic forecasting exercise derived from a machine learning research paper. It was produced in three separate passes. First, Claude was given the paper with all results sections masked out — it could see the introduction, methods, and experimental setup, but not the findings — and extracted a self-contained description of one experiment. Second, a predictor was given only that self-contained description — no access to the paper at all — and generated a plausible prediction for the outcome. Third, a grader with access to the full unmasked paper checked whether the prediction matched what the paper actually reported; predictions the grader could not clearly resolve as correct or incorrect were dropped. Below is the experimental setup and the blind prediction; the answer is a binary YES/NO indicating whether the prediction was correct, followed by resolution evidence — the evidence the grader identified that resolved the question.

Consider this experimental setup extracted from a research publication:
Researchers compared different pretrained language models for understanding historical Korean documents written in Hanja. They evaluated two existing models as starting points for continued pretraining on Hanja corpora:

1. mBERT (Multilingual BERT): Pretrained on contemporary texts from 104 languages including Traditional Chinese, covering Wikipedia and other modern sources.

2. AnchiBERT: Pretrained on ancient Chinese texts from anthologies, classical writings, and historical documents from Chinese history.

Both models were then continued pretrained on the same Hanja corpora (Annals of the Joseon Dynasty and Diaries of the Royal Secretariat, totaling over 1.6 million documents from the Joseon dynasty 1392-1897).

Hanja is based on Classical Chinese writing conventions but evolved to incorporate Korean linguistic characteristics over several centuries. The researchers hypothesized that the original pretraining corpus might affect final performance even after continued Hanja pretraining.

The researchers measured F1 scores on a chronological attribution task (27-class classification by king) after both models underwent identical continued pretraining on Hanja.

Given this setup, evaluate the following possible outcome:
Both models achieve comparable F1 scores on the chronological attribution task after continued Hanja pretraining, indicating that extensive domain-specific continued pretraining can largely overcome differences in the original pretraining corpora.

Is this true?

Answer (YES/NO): NO